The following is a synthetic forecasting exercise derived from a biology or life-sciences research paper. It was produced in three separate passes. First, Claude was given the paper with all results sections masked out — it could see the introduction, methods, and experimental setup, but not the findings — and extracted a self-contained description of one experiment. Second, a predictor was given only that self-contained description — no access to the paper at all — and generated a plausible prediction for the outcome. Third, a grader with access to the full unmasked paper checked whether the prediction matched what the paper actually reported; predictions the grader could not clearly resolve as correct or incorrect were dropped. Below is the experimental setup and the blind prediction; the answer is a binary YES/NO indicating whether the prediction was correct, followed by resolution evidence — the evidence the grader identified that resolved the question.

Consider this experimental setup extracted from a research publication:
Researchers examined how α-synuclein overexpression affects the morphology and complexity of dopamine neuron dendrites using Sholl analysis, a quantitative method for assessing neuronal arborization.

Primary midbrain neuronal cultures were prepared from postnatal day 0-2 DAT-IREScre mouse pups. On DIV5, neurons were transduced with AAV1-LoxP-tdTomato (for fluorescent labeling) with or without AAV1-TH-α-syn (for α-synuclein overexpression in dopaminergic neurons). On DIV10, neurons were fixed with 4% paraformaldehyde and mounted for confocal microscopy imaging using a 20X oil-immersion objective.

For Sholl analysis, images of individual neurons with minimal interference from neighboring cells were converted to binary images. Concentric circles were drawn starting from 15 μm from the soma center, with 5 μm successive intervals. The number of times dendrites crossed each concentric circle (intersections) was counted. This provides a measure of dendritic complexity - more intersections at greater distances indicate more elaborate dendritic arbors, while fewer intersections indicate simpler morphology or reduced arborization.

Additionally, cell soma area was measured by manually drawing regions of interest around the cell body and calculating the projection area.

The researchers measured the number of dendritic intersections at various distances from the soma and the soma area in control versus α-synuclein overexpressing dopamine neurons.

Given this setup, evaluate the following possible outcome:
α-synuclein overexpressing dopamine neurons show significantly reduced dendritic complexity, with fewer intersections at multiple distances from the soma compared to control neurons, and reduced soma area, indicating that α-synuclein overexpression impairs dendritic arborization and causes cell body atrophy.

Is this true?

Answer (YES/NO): NO